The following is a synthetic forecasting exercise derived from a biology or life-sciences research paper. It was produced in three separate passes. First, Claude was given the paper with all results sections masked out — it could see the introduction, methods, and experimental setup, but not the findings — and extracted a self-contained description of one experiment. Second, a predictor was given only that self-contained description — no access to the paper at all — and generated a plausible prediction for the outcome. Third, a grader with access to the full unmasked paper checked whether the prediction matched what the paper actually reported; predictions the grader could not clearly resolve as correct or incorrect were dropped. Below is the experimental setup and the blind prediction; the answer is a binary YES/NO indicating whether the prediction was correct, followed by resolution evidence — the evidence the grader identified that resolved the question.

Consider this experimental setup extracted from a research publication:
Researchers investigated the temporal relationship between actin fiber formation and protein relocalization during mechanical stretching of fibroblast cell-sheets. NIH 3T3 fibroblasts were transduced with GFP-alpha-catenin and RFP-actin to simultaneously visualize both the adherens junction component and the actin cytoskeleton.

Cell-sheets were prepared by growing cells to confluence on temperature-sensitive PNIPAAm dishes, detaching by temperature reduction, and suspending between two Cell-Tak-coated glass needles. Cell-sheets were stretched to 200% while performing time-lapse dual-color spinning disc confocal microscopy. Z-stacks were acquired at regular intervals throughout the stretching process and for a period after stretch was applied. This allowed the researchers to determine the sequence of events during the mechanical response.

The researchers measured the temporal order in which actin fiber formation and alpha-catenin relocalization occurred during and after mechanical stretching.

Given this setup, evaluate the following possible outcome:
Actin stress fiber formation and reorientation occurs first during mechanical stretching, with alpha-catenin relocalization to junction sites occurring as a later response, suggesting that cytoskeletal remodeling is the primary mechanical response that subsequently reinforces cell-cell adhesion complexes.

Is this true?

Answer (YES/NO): YES